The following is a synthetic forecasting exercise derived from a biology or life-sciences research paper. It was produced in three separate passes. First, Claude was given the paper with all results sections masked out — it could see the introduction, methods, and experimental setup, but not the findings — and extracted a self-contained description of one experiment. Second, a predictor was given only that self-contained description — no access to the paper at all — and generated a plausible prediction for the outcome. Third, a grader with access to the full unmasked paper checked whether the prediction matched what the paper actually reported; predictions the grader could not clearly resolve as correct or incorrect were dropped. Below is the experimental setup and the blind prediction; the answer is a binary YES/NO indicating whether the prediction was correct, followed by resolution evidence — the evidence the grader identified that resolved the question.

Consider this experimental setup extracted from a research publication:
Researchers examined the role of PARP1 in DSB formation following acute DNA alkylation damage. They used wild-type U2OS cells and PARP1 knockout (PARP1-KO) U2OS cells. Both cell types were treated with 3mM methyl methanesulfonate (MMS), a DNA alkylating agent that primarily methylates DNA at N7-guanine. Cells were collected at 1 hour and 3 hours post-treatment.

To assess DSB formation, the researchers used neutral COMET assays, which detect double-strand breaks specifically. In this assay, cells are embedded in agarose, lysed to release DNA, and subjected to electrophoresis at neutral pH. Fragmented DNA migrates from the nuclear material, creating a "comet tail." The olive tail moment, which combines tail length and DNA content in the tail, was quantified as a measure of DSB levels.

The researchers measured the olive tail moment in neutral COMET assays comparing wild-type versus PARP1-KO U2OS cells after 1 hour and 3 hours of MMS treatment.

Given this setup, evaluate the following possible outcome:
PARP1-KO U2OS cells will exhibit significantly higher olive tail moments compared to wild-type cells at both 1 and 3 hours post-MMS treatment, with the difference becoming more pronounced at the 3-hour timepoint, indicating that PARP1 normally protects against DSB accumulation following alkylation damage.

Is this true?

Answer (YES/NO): NO